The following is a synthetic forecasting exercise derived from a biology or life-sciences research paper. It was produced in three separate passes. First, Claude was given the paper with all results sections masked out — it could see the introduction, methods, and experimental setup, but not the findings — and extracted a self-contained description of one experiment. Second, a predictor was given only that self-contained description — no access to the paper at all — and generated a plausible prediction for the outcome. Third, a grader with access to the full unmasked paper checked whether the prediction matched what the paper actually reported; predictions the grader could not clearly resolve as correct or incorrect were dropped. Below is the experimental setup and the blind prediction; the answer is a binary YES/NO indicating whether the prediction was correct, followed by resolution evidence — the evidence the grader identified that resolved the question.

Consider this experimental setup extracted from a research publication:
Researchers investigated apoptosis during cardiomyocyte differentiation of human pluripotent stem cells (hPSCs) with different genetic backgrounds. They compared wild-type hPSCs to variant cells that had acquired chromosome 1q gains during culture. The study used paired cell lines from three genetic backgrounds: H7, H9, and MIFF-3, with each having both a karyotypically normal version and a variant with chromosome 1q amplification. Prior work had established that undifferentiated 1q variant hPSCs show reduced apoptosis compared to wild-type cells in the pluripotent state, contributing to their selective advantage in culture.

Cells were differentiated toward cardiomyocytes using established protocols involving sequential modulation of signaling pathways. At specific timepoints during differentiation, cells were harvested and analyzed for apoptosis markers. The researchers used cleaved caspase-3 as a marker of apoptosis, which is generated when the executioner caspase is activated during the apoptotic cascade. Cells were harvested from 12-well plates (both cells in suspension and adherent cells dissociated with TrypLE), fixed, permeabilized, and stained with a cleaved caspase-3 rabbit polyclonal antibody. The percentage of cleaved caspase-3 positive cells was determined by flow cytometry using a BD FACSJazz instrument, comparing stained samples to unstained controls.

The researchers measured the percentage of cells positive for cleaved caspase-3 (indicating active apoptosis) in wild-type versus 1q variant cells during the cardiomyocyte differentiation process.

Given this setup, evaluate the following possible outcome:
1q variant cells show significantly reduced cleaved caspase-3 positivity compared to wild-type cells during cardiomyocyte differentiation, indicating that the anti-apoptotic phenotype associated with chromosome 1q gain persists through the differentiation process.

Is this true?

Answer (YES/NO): NO